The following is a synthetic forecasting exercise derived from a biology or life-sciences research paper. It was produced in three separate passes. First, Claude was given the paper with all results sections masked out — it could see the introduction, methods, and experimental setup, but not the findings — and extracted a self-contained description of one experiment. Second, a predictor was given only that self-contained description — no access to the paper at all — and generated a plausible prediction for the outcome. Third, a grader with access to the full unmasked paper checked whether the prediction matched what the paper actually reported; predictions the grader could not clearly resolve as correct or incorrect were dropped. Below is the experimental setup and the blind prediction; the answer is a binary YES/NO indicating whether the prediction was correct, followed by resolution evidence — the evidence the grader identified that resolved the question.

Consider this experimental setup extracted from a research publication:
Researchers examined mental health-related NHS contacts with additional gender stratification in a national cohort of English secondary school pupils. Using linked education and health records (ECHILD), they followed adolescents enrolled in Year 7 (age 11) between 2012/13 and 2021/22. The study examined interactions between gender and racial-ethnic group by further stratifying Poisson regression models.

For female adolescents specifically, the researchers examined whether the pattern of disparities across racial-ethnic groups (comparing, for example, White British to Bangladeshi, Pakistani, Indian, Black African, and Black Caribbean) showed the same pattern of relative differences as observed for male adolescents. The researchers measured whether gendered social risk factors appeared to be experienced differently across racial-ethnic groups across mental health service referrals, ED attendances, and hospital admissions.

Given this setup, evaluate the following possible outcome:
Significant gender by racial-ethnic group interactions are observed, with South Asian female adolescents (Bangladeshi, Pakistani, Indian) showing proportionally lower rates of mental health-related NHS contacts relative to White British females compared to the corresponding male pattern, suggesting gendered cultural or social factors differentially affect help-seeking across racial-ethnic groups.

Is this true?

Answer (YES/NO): NO